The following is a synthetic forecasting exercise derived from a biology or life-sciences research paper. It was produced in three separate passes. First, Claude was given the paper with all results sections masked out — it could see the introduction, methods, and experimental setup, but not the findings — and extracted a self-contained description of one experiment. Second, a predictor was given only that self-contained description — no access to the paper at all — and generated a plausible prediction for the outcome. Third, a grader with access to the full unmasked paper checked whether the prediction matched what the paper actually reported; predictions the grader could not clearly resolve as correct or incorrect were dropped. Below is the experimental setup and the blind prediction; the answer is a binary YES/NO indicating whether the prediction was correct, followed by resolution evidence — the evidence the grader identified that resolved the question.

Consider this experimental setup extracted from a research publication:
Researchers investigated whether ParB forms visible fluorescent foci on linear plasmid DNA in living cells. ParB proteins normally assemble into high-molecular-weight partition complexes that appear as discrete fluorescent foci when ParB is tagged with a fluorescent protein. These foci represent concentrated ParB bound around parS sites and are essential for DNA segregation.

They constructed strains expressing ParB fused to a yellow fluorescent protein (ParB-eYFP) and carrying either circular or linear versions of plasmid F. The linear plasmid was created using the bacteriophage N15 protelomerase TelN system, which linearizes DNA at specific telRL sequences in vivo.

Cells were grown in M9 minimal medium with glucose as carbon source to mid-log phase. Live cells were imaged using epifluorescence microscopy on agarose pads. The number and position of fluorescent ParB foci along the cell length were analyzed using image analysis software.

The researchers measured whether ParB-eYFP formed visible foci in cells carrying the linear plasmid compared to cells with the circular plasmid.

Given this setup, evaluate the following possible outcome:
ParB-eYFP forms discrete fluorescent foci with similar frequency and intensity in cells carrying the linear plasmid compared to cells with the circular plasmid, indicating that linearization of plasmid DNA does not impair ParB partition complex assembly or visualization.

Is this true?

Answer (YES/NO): YES